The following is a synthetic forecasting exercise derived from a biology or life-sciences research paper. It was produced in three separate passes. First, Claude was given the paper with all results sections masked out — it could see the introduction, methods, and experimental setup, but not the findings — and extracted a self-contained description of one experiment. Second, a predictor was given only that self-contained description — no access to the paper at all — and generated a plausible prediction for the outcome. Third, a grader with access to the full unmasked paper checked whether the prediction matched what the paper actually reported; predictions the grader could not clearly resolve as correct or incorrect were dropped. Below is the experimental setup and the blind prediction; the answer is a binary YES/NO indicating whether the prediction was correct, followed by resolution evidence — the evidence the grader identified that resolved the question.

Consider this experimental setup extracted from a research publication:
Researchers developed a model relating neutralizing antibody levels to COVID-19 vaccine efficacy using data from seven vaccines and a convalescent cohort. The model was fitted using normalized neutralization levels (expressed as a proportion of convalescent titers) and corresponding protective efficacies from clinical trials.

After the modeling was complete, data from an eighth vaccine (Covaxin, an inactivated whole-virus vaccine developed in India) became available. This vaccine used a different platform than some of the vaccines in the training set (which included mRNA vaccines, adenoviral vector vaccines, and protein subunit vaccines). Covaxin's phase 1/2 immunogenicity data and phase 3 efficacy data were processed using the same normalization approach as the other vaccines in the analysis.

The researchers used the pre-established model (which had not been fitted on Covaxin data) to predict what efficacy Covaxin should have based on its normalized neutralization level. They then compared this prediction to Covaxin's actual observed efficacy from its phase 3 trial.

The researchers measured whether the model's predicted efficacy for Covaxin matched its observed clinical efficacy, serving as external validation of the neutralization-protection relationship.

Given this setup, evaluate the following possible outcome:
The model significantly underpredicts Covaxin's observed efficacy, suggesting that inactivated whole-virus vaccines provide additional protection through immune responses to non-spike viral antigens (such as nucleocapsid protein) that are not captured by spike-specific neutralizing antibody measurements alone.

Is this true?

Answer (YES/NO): NO